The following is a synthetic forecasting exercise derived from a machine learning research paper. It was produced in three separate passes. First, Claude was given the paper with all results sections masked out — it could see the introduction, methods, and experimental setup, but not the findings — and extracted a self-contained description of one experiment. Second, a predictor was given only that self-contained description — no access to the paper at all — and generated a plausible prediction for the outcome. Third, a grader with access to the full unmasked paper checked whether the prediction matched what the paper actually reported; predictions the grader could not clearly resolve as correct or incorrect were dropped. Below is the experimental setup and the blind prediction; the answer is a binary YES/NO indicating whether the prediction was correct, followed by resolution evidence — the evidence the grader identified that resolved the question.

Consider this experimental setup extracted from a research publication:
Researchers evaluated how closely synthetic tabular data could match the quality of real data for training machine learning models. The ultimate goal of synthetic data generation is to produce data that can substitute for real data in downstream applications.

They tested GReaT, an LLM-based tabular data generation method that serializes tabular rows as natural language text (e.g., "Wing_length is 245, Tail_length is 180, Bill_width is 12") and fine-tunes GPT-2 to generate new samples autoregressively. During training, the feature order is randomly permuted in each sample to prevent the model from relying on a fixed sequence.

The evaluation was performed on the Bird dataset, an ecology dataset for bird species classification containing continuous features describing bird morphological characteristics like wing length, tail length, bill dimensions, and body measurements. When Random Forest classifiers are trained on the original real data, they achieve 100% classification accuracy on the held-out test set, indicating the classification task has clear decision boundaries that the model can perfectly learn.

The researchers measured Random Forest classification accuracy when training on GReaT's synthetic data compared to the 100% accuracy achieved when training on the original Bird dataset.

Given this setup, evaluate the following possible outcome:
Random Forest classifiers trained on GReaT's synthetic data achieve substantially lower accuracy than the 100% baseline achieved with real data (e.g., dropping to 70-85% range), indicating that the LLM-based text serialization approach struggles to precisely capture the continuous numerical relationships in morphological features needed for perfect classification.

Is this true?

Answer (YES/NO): NO